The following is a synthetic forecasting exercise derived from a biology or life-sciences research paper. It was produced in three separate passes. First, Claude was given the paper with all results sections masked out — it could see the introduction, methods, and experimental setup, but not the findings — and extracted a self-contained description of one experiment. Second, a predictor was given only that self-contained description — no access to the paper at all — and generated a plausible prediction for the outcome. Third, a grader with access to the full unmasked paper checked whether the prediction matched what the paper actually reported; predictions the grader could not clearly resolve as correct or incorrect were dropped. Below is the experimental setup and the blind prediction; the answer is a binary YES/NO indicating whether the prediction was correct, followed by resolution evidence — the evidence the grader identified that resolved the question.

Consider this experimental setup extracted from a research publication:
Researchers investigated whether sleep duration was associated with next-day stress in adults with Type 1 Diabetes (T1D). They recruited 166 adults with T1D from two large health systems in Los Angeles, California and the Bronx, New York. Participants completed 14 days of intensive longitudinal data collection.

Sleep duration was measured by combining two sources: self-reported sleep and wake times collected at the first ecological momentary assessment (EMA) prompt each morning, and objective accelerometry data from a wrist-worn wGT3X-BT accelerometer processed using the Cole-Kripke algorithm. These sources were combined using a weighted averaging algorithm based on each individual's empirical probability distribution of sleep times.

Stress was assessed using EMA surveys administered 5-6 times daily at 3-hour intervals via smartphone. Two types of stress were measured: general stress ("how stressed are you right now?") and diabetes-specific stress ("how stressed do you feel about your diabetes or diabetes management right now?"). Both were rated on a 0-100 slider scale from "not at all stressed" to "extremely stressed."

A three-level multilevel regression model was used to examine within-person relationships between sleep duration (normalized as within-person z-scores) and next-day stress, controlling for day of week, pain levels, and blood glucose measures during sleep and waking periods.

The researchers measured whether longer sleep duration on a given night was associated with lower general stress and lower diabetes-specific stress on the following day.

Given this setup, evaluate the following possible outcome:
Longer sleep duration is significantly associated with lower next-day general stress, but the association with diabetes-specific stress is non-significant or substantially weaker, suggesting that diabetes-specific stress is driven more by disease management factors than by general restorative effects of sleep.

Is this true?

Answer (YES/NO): YES